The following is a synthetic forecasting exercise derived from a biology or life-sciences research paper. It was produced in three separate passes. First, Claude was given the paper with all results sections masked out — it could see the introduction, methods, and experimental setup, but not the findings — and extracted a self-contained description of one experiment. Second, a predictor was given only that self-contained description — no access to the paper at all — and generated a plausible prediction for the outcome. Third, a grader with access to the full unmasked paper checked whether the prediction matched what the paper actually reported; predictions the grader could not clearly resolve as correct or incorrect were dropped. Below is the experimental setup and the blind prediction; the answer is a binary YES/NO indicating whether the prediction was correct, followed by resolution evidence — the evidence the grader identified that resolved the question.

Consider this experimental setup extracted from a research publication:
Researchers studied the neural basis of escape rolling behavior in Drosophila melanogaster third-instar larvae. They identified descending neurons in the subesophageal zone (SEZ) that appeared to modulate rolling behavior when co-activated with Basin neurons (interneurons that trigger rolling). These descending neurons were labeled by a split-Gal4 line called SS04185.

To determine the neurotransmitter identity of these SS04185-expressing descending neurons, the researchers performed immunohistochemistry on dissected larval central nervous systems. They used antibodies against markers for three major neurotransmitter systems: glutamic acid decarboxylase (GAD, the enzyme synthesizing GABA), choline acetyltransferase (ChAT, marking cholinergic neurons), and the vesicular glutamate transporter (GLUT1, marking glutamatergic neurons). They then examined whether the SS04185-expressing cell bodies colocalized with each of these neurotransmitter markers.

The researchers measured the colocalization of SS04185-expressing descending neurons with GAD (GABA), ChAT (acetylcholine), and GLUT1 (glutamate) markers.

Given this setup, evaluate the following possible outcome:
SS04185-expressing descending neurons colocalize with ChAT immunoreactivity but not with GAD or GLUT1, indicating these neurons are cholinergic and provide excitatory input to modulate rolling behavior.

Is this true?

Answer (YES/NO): NO